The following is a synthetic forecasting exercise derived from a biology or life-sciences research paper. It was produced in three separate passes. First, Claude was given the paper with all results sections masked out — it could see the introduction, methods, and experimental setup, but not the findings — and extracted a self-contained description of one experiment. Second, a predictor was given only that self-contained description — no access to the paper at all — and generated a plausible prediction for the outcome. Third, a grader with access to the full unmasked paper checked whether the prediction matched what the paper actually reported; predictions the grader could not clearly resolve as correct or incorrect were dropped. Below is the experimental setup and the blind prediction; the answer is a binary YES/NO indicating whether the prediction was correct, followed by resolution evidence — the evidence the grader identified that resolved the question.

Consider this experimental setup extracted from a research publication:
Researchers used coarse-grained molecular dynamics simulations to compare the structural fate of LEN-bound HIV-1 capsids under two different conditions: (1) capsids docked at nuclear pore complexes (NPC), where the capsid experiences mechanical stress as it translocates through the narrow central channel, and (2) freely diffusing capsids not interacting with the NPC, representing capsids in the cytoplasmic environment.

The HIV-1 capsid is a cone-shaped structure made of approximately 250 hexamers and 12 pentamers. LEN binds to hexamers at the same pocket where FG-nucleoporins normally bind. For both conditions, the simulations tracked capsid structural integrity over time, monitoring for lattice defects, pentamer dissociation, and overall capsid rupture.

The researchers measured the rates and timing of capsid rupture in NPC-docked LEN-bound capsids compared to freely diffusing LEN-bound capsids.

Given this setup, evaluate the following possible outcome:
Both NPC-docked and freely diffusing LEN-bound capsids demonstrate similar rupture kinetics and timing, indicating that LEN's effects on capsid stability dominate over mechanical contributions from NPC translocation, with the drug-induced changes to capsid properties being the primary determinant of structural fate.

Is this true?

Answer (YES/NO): NO